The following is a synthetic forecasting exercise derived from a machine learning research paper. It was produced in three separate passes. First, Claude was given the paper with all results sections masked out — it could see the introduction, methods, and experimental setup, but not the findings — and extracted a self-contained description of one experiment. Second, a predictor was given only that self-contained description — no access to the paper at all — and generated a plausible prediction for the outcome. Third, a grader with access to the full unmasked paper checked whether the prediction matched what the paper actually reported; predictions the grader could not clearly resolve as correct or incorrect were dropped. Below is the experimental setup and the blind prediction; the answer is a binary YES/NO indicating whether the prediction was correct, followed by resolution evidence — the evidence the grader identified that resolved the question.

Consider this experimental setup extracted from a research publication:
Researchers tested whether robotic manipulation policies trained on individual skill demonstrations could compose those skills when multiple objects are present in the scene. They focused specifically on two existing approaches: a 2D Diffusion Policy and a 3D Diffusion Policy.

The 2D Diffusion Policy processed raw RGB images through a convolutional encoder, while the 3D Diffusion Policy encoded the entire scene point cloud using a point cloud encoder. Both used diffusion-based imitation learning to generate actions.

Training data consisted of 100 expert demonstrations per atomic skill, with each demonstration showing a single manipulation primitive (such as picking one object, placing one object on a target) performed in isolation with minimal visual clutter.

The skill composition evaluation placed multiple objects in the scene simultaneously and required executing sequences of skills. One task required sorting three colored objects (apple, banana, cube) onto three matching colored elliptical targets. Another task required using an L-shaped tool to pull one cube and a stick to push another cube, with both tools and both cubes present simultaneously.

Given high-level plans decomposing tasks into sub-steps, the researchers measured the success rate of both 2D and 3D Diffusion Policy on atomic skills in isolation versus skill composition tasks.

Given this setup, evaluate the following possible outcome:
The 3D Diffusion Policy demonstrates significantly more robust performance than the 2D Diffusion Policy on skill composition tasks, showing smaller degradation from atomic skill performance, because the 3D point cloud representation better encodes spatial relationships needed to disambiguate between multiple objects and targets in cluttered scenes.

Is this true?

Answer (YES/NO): NO